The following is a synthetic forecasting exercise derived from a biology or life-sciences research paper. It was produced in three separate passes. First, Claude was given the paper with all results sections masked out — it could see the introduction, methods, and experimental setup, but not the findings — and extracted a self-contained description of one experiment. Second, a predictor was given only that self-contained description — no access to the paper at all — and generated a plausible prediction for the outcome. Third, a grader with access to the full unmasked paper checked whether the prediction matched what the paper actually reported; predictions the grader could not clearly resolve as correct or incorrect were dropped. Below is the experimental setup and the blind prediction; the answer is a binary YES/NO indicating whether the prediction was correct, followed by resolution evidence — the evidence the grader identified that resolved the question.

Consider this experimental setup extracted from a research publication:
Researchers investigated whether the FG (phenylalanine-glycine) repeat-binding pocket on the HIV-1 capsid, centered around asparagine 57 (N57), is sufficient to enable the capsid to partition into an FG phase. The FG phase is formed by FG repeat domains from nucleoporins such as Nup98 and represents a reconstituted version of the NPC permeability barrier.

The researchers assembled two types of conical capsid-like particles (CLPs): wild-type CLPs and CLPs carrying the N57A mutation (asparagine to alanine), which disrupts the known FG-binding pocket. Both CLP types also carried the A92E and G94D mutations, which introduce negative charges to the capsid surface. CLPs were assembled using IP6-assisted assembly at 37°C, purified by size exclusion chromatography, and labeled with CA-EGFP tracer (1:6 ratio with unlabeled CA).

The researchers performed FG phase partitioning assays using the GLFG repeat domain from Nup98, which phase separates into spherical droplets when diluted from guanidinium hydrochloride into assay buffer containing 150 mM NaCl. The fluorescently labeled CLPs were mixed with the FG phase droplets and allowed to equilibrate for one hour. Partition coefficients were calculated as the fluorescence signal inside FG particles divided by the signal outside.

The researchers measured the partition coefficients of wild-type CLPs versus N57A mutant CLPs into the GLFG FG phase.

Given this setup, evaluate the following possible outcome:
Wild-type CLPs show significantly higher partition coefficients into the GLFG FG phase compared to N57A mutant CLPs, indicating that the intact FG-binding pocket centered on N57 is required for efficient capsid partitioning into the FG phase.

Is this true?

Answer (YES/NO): YES